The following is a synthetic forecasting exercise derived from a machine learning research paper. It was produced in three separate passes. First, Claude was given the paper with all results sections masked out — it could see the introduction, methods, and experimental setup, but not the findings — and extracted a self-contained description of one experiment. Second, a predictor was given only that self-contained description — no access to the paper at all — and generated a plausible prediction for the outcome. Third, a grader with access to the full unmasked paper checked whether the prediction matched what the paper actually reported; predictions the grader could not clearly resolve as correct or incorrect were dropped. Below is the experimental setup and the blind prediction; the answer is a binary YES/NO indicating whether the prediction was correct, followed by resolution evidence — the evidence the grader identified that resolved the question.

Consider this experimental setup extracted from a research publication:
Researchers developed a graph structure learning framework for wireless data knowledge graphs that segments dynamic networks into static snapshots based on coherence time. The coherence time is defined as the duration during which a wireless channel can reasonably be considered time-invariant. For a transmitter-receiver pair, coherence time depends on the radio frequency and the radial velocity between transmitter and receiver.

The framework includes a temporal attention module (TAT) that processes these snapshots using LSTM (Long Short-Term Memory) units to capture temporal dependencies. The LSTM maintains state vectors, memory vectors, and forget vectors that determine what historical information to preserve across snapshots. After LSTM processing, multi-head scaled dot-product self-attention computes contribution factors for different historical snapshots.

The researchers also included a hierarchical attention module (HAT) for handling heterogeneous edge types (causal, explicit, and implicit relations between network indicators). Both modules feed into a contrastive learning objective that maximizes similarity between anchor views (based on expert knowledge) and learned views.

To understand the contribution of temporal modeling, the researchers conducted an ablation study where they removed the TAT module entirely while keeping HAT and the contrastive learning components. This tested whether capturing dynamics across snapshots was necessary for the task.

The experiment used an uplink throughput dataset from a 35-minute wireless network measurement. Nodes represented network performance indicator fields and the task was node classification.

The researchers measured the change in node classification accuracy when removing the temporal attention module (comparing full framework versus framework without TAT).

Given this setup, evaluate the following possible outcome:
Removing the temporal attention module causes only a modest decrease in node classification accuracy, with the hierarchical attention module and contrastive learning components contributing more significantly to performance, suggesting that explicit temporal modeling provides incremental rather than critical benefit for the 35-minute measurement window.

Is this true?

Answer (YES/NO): NO